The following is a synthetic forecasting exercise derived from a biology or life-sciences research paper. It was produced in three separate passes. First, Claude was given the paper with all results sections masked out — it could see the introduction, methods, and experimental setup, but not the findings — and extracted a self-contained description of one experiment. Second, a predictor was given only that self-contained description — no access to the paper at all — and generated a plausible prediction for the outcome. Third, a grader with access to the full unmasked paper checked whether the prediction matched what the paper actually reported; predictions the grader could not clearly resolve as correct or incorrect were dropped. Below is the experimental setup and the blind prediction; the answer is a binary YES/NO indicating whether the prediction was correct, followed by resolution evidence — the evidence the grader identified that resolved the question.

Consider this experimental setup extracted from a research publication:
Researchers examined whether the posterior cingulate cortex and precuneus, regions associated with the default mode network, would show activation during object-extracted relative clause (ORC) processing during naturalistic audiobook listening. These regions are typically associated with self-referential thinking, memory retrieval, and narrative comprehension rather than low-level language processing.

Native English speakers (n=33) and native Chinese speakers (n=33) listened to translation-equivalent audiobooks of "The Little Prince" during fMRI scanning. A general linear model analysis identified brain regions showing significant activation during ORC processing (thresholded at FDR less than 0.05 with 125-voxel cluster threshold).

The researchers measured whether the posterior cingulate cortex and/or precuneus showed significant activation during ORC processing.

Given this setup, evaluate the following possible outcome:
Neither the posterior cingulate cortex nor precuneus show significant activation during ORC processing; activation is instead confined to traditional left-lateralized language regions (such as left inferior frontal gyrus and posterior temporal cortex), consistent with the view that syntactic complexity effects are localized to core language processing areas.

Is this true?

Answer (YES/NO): NO